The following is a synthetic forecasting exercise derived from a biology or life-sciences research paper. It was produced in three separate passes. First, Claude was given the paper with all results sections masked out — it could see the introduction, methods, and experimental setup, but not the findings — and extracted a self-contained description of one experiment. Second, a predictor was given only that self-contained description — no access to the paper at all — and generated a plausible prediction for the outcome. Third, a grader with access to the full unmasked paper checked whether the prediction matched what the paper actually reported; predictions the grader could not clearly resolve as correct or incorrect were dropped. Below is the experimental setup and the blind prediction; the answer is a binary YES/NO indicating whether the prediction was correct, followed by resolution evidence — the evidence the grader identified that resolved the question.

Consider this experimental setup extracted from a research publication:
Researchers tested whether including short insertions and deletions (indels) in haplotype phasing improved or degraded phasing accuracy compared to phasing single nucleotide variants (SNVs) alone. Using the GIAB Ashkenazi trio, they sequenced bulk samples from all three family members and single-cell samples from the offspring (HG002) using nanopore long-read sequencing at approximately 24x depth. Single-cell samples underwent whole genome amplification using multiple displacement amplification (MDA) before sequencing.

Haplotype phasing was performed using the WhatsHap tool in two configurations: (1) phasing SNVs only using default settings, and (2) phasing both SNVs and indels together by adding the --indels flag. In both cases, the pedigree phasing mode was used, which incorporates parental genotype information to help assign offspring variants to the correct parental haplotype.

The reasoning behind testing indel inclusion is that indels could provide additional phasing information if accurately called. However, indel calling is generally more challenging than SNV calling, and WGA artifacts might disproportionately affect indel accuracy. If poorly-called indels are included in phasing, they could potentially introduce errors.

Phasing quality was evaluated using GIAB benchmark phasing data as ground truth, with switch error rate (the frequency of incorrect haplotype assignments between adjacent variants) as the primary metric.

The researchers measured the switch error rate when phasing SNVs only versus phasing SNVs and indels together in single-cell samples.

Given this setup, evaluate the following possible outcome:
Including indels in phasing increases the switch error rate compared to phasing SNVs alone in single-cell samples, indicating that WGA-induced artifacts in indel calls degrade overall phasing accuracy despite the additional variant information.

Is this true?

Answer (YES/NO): YES